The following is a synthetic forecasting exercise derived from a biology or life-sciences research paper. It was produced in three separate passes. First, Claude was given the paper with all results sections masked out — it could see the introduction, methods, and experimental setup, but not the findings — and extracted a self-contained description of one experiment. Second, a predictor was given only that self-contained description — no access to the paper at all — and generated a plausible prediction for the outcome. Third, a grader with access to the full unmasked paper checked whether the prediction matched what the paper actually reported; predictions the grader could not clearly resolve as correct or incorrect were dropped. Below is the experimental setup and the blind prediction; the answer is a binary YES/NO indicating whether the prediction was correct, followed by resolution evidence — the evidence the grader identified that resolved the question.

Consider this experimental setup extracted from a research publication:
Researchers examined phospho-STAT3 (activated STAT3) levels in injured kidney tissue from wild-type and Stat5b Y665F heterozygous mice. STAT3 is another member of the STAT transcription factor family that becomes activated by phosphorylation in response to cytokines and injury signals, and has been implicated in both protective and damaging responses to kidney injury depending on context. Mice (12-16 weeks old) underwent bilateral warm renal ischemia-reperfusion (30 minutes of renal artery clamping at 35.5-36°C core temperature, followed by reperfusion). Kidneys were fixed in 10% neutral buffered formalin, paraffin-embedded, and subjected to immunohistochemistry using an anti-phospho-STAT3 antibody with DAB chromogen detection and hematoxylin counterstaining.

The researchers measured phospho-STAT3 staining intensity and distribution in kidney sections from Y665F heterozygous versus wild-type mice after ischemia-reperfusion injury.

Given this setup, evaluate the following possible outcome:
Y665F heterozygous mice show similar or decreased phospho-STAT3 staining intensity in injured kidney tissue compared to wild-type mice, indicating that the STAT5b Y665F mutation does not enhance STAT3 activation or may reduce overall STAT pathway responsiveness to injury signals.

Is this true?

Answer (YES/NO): YES